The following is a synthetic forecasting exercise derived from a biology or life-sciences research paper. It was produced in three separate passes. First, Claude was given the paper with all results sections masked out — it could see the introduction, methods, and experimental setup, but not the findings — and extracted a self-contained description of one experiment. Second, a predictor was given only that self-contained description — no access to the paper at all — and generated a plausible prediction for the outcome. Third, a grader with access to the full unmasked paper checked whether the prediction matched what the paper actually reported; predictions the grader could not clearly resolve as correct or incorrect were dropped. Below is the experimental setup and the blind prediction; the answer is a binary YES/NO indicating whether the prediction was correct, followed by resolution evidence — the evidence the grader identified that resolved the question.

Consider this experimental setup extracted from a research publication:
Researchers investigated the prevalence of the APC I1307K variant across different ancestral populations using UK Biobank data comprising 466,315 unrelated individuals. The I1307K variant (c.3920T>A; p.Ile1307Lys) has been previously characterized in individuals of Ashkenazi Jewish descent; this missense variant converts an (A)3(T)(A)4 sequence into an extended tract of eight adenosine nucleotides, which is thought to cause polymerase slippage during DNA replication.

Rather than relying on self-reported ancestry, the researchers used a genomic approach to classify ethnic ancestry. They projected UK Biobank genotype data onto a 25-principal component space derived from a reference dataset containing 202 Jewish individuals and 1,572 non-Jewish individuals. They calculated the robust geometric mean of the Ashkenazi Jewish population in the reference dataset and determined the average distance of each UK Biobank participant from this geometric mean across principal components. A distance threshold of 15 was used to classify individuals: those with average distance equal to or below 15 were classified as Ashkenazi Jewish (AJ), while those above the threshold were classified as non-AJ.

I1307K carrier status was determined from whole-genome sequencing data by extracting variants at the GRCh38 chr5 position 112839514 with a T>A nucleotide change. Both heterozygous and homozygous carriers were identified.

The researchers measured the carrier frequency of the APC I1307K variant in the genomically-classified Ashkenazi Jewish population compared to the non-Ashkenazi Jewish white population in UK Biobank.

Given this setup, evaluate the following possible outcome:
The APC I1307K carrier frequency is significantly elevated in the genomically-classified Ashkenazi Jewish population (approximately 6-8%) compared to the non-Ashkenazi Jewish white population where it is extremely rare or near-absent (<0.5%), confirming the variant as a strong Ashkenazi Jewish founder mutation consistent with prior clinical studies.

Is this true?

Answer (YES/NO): YES